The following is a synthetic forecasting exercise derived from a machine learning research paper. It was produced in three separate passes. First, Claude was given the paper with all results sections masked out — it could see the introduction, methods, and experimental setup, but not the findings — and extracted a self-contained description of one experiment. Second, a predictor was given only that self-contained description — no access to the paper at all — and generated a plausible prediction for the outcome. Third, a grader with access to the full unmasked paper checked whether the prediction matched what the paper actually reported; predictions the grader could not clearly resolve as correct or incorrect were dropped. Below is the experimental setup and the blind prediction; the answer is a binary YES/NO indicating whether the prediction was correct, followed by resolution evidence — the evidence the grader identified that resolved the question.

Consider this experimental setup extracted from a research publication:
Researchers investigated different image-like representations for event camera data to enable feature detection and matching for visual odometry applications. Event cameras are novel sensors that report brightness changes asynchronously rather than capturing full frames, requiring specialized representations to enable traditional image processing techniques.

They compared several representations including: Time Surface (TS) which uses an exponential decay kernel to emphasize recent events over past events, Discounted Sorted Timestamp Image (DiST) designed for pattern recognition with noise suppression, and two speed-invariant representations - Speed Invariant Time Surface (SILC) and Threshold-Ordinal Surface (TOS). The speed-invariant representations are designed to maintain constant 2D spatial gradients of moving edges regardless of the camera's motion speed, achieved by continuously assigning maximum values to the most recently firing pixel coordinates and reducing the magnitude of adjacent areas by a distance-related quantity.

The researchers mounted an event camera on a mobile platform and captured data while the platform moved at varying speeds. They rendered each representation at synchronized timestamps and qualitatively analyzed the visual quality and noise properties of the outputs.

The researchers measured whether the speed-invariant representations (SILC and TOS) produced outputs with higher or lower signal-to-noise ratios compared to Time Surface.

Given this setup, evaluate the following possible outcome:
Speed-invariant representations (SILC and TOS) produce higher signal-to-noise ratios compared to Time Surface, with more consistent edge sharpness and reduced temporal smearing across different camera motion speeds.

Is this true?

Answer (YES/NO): NO